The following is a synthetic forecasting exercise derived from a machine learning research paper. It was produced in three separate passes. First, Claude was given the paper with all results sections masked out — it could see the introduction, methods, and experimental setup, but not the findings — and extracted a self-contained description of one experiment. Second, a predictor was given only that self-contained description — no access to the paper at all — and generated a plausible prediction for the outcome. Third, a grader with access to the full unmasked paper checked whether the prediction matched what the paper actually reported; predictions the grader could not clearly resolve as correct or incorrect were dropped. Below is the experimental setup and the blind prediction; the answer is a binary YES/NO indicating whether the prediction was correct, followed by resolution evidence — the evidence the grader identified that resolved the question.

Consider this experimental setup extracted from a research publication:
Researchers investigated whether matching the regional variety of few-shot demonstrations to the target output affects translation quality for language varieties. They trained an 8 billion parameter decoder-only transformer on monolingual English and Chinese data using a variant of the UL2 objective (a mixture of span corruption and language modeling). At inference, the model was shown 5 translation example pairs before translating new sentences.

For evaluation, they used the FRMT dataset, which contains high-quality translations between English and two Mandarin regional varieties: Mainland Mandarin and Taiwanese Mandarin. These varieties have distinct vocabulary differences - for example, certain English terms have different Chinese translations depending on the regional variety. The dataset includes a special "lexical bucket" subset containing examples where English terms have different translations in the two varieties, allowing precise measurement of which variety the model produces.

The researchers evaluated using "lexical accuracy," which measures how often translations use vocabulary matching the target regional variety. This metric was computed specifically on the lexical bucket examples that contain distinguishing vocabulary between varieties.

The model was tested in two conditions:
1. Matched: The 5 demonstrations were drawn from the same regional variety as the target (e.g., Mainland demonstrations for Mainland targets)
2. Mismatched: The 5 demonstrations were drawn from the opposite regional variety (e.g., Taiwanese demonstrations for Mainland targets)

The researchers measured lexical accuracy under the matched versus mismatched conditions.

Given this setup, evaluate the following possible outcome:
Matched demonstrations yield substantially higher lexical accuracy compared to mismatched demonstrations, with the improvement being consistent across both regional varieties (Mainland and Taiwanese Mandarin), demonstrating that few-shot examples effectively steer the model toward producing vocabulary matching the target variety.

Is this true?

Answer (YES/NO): NO